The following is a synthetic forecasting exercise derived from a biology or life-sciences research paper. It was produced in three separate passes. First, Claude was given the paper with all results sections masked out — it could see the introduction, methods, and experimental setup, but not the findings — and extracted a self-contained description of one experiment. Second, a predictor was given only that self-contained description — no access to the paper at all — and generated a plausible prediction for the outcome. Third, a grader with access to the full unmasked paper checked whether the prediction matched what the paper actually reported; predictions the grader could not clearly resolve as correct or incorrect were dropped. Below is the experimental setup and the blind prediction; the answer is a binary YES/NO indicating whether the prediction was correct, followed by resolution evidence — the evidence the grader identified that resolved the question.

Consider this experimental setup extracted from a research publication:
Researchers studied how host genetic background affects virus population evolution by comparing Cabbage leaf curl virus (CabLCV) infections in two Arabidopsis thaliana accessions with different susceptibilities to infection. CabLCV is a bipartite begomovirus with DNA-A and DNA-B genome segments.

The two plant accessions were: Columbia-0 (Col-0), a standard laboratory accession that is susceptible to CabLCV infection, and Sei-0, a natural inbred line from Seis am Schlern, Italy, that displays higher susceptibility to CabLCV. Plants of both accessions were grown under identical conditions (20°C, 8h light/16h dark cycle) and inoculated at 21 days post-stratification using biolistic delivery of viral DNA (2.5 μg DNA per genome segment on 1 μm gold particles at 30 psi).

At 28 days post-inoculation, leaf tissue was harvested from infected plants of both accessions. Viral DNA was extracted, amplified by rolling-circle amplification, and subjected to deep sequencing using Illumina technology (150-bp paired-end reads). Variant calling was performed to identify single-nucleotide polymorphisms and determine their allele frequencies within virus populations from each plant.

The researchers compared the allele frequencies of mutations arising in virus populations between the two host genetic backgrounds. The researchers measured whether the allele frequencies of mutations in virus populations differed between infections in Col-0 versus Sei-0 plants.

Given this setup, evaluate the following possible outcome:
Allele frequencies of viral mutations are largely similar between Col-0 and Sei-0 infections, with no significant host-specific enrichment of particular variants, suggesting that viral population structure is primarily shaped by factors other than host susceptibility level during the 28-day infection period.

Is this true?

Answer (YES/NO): NO